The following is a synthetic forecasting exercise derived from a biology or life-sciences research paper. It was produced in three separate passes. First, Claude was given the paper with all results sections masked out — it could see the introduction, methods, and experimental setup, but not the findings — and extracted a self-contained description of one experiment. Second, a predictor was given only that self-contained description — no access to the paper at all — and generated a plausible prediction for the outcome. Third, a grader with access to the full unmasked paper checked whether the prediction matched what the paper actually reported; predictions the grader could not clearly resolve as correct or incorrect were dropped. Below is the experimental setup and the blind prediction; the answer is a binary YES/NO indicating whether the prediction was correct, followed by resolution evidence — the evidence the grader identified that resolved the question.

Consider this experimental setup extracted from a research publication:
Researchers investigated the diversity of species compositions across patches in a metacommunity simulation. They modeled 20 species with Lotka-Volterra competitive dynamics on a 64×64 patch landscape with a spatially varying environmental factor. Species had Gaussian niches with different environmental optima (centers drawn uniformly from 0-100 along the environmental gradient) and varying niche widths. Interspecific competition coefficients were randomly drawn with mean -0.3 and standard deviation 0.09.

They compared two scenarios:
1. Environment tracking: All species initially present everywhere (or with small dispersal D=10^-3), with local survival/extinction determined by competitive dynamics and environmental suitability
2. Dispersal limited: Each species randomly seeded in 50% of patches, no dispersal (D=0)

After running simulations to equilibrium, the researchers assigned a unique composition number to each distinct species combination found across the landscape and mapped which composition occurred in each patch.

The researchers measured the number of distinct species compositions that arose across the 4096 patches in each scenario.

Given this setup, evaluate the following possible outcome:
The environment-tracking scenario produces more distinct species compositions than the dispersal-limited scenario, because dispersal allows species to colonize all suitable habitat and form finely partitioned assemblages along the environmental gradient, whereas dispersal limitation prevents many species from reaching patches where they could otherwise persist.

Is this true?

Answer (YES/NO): NO